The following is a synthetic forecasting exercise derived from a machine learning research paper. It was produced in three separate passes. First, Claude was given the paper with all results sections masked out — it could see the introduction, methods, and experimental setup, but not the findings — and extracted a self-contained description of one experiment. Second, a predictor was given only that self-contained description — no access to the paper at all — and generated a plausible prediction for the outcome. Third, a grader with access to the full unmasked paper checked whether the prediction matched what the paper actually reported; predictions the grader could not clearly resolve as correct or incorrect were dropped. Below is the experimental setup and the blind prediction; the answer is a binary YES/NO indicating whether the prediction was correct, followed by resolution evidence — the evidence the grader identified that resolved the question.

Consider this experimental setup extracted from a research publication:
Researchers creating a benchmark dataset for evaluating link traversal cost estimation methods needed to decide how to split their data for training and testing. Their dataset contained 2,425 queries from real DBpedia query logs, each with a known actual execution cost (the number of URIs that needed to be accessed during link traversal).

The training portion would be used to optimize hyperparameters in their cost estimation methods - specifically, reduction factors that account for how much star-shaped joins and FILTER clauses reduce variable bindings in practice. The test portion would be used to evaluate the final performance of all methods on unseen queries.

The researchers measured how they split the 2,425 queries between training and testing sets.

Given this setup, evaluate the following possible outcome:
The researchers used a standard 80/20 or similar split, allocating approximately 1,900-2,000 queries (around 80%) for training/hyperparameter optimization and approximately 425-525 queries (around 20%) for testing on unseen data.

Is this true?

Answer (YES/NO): NO